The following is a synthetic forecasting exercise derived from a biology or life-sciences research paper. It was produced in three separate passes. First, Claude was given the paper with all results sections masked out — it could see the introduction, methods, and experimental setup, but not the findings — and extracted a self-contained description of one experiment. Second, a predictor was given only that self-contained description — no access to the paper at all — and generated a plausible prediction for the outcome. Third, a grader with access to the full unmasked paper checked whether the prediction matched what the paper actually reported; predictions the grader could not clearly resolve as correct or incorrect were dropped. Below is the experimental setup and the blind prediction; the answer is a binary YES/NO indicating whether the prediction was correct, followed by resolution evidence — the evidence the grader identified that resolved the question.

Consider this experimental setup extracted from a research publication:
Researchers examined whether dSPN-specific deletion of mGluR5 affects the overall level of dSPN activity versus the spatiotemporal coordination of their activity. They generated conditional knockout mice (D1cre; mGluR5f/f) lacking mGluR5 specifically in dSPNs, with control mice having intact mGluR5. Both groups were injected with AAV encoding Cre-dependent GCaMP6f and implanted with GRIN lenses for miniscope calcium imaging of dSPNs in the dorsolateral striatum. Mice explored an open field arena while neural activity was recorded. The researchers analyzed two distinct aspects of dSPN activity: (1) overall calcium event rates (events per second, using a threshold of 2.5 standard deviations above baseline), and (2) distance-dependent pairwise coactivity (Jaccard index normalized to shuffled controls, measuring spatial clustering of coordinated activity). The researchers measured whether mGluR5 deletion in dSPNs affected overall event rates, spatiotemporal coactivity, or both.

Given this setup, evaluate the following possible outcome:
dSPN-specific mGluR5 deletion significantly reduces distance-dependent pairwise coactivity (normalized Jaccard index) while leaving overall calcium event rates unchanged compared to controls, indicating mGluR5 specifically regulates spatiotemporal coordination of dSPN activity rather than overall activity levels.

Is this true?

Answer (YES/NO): NO